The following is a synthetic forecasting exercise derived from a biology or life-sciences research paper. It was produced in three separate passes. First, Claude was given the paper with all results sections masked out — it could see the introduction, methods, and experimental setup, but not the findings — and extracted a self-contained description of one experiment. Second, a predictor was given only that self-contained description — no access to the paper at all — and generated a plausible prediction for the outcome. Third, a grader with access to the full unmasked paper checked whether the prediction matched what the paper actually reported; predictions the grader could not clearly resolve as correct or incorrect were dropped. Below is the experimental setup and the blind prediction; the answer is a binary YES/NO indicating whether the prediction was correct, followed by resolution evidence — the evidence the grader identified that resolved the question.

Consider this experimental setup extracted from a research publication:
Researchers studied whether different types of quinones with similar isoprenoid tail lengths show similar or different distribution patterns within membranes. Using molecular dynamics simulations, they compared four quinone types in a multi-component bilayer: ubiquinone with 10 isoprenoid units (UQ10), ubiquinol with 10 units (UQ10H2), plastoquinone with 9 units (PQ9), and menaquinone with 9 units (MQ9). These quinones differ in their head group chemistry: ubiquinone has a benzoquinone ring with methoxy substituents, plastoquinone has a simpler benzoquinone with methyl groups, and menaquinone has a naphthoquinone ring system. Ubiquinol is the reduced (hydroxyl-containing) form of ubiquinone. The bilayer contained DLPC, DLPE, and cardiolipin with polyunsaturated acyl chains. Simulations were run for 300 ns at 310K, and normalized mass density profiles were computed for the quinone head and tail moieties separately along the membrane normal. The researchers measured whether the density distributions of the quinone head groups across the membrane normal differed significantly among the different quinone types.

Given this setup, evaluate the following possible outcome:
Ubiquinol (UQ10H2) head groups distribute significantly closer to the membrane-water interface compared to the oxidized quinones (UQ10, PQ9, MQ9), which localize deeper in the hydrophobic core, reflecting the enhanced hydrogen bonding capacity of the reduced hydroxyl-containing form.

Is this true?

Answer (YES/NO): NO